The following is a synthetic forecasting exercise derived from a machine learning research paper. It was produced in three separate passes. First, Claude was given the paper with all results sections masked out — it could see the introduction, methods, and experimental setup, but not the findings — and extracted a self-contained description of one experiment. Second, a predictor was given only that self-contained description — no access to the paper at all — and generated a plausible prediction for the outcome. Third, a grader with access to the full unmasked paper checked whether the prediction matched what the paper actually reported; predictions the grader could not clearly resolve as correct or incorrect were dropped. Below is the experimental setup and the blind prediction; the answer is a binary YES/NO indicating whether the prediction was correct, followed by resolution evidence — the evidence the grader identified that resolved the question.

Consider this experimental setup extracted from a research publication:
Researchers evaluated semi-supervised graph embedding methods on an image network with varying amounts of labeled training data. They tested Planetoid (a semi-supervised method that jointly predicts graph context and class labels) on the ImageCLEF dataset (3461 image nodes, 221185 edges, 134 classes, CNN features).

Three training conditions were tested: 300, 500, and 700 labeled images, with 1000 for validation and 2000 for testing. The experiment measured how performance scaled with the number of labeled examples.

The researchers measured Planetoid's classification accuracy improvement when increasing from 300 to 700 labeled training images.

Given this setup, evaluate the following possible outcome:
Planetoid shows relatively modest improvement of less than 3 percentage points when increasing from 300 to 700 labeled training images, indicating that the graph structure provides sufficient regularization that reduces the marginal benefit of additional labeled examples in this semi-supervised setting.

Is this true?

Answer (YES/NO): YES